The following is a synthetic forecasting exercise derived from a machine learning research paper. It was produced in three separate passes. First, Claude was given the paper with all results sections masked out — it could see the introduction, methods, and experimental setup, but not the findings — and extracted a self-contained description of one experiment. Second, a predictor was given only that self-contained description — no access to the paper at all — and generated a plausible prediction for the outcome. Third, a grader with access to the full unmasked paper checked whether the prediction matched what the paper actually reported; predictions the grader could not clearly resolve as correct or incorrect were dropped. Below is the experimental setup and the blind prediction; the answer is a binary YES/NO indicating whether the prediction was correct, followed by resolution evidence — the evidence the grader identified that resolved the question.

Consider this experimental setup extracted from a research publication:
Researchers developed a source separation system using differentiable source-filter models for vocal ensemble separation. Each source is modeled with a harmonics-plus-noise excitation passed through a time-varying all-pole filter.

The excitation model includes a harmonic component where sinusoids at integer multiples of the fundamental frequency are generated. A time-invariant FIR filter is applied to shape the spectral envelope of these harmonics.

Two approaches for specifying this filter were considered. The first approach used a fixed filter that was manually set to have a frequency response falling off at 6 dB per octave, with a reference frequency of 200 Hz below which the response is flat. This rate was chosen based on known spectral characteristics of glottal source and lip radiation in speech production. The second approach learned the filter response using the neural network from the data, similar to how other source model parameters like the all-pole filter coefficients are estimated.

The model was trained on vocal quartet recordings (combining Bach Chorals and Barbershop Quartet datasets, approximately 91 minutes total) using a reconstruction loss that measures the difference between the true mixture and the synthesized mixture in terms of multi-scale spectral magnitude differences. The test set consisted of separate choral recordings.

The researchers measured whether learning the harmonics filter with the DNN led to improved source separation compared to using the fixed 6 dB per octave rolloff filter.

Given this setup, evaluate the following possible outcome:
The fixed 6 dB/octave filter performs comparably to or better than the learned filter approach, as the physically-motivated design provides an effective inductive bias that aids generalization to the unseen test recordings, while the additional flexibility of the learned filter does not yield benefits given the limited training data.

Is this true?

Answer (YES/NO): YES